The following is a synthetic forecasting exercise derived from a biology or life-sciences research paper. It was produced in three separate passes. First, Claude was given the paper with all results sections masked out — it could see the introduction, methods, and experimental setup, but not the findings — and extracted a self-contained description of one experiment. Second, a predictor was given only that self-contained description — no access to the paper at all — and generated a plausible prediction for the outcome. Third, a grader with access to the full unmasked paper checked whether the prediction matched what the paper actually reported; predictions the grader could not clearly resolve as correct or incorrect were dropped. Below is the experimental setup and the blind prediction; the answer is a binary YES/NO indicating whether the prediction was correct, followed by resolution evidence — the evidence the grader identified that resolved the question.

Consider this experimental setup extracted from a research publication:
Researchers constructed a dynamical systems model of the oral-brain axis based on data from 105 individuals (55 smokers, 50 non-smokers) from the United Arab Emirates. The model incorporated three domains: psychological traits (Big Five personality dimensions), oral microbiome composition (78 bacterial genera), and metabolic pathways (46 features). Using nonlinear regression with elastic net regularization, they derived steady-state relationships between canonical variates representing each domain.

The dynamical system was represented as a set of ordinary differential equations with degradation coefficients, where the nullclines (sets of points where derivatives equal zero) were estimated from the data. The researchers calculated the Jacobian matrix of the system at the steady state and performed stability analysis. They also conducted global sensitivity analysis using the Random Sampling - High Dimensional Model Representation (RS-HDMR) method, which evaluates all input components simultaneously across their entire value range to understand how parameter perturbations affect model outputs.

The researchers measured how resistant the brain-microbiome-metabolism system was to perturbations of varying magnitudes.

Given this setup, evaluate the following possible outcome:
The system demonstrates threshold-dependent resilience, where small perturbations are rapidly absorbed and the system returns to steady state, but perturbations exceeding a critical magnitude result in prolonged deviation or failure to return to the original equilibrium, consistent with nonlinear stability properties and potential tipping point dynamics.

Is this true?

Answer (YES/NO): YES